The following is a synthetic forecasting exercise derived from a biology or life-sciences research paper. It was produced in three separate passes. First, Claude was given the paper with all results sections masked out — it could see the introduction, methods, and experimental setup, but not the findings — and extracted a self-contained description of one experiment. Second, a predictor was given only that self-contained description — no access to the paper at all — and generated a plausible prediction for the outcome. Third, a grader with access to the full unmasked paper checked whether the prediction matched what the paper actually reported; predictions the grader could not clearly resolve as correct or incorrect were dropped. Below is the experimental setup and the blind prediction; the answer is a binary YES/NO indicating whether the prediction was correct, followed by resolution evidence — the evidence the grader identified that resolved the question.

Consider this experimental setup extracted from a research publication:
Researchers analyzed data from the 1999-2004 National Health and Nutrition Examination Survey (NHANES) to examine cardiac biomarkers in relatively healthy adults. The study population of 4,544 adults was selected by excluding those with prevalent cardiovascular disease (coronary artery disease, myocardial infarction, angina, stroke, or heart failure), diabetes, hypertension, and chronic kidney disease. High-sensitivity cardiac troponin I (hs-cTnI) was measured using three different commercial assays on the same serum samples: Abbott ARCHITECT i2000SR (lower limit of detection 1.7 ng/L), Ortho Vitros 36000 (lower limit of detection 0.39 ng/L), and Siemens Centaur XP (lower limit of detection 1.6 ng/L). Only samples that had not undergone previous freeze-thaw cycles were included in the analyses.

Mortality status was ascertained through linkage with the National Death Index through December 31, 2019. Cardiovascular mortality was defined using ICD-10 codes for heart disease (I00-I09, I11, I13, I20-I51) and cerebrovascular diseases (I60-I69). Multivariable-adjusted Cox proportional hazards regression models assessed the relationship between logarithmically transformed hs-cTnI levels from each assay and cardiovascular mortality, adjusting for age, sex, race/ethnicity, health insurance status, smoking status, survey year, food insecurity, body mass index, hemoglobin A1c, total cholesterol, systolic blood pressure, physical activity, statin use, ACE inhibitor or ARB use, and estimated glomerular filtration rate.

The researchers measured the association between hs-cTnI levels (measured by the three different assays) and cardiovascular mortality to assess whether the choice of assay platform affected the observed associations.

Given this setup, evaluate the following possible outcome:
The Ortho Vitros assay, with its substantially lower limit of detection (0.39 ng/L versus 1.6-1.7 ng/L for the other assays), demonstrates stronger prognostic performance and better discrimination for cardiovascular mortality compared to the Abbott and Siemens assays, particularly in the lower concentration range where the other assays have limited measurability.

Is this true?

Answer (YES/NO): NO